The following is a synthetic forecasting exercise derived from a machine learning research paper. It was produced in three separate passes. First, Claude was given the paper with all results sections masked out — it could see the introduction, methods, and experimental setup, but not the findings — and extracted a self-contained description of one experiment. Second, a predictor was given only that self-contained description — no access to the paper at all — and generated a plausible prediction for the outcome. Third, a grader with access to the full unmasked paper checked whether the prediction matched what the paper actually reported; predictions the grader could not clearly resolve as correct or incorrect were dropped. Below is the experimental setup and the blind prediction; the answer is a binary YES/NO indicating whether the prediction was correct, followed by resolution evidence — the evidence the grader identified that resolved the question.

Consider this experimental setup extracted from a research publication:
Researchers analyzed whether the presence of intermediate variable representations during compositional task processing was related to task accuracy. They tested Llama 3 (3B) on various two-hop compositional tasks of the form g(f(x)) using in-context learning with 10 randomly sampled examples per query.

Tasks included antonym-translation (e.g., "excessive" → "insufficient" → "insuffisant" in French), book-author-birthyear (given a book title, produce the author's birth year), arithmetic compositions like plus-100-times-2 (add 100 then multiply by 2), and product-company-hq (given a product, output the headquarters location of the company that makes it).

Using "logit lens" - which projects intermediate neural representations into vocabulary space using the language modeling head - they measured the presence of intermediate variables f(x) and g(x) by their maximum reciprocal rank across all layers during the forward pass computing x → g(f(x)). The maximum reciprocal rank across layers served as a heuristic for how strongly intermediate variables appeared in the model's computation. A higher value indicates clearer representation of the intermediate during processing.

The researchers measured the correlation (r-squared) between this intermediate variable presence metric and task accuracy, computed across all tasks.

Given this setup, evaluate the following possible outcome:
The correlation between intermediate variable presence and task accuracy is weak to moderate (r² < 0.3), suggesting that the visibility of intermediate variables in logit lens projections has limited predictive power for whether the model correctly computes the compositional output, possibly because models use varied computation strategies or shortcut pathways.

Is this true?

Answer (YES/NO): YES